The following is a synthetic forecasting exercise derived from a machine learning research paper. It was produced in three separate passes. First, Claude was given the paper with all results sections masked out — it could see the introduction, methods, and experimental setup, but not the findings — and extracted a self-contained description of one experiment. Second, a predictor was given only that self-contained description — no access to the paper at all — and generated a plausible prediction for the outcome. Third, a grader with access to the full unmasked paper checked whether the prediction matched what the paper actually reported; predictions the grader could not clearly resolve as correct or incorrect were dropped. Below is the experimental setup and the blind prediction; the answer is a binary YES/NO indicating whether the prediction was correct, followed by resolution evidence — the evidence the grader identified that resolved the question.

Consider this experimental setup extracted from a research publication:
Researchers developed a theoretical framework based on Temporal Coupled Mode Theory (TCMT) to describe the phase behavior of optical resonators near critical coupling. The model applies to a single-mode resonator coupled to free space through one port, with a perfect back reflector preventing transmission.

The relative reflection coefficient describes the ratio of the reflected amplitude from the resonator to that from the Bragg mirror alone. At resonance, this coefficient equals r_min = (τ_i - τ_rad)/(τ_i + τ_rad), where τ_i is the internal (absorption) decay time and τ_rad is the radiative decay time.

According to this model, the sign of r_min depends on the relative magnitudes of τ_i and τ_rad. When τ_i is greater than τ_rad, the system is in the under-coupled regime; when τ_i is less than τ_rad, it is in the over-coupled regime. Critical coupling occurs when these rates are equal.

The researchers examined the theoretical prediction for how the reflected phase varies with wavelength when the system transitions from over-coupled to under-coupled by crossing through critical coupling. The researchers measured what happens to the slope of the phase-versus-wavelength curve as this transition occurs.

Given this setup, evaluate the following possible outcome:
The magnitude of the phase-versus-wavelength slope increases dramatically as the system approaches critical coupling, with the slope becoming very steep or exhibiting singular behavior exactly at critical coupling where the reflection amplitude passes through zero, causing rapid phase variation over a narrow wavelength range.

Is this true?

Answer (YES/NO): YES